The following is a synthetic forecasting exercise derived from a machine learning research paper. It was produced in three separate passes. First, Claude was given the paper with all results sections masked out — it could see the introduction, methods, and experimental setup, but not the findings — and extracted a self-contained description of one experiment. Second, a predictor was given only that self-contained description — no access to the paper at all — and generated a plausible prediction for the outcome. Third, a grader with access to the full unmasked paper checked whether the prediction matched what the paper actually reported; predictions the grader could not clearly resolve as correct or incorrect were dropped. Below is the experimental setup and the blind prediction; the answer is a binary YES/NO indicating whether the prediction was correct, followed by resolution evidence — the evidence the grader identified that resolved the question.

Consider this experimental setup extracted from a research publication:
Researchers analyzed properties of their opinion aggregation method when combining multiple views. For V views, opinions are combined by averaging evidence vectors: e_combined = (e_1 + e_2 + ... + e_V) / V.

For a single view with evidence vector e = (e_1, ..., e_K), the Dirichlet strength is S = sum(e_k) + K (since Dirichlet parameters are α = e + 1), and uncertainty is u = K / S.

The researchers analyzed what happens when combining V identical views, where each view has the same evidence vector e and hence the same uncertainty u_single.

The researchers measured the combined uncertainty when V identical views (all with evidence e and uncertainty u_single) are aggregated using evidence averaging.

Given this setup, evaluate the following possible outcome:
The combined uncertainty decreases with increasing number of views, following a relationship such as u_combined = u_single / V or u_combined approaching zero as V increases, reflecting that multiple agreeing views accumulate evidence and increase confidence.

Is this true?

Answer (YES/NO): NO